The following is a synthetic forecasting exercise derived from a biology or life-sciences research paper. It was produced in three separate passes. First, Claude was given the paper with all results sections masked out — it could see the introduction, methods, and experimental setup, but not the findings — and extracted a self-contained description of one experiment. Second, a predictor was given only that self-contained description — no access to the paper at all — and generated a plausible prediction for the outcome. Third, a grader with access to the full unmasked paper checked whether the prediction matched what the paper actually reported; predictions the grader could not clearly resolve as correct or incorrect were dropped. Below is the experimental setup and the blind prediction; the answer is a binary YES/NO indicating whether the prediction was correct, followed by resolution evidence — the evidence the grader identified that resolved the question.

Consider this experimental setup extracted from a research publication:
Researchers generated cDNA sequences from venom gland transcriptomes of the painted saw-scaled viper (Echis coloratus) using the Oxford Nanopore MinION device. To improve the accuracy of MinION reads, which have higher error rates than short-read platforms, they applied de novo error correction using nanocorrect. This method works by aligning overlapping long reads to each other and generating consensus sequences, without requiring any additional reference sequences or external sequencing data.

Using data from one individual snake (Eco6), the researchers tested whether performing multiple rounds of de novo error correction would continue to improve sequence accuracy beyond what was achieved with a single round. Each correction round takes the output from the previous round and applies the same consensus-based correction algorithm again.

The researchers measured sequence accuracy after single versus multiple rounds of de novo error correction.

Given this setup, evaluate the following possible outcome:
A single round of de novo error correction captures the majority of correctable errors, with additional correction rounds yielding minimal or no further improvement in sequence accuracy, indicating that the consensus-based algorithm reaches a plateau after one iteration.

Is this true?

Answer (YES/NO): NO